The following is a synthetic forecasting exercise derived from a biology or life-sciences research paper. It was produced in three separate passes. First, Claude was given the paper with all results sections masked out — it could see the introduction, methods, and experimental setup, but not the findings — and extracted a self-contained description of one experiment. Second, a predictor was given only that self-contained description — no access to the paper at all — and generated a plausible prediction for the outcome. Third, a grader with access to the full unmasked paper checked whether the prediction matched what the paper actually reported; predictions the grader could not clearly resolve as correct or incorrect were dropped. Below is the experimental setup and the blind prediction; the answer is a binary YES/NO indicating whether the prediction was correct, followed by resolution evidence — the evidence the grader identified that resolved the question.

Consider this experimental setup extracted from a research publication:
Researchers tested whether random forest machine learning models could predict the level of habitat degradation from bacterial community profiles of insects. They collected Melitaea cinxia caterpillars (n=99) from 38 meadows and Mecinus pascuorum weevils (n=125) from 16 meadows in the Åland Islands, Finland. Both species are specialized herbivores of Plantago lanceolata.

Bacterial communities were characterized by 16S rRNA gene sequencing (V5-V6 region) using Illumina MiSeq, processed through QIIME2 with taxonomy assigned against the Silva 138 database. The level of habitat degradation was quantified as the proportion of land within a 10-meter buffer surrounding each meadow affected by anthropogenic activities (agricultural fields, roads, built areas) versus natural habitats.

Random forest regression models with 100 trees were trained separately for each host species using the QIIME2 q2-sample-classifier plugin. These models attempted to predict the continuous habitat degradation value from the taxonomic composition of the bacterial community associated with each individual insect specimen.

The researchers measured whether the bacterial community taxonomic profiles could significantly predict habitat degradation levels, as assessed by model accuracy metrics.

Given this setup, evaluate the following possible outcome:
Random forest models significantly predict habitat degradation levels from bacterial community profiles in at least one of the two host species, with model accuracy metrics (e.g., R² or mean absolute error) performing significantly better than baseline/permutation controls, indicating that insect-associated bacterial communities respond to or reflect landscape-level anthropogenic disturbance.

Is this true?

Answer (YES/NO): YES